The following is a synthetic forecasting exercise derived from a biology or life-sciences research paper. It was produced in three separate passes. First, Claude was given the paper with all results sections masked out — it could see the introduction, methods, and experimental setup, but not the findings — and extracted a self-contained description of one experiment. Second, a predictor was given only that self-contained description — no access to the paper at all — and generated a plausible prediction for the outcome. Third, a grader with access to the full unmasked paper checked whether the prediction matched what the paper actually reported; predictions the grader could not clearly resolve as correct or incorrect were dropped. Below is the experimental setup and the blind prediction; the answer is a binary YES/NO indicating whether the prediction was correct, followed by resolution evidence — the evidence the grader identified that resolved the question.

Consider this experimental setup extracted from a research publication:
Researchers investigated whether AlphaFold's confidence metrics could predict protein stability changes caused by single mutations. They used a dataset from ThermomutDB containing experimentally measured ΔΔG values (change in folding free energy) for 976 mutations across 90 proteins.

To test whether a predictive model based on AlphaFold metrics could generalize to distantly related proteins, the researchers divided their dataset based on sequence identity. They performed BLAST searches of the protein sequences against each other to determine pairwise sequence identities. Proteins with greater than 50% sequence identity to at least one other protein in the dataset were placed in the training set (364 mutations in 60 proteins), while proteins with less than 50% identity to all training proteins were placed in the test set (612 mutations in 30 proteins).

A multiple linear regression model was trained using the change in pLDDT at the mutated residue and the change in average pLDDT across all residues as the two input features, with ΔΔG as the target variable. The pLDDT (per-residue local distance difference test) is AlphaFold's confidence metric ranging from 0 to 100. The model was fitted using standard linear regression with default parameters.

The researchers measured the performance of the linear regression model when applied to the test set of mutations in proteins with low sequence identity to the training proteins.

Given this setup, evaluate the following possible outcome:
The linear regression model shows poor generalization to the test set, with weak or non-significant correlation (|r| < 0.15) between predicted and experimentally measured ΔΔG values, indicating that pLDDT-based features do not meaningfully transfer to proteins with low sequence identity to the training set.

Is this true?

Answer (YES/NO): NO